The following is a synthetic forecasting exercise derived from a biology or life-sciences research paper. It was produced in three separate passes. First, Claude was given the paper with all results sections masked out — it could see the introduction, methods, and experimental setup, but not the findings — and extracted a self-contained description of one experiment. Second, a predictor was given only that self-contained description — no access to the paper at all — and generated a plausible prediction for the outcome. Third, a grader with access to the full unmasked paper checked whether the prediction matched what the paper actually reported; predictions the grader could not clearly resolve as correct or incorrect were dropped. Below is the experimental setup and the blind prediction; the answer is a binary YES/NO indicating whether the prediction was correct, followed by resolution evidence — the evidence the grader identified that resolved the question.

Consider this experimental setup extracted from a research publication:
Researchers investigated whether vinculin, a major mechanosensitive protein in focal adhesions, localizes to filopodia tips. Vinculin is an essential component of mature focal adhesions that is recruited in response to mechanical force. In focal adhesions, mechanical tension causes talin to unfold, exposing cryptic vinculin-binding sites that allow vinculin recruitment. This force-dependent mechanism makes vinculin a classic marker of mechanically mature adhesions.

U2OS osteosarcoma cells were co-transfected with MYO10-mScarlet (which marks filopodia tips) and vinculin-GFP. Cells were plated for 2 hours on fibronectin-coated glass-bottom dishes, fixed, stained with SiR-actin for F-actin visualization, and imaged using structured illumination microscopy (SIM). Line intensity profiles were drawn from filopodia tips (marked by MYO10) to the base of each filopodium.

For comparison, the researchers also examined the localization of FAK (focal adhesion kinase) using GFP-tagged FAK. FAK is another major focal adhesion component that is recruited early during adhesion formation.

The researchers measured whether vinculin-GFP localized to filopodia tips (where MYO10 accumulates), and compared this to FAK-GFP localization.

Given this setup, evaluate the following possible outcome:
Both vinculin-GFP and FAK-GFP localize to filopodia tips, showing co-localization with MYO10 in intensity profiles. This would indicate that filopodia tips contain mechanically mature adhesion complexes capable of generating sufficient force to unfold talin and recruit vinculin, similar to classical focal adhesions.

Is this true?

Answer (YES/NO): NO